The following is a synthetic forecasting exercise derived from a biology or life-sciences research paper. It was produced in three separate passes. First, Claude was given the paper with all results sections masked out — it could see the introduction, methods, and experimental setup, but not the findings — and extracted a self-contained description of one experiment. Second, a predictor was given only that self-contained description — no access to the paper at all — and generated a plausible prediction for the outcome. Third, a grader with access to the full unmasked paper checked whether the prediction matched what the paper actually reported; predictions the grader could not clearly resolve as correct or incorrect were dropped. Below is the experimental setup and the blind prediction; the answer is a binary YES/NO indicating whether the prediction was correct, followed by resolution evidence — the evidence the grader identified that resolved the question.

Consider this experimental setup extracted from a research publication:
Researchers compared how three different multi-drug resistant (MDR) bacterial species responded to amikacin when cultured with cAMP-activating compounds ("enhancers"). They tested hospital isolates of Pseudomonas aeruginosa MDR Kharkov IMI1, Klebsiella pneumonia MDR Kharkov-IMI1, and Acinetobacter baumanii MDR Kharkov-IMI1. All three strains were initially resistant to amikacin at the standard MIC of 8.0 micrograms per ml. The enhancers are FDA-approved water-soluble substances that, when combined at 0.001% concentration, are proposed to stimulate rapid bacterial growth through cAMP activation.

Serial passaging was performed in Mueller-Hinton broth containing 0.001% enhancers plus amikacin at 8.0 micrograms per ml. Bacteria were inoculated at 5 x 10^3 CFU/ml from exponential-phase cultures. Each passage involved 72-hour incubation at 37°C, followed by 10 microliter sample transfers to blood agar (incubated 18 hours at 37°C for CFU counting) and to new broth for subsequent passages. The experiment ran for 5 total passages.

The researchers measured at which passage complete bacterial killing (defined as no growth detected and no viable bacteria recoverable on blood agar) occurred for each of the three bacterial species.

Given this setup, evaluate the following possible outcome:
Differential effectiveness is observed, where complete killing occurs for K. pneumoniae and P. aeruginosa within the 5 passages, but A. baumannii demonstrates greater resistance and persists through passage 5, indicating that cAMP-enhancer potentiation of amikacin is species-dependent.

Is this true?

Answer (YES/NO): NO